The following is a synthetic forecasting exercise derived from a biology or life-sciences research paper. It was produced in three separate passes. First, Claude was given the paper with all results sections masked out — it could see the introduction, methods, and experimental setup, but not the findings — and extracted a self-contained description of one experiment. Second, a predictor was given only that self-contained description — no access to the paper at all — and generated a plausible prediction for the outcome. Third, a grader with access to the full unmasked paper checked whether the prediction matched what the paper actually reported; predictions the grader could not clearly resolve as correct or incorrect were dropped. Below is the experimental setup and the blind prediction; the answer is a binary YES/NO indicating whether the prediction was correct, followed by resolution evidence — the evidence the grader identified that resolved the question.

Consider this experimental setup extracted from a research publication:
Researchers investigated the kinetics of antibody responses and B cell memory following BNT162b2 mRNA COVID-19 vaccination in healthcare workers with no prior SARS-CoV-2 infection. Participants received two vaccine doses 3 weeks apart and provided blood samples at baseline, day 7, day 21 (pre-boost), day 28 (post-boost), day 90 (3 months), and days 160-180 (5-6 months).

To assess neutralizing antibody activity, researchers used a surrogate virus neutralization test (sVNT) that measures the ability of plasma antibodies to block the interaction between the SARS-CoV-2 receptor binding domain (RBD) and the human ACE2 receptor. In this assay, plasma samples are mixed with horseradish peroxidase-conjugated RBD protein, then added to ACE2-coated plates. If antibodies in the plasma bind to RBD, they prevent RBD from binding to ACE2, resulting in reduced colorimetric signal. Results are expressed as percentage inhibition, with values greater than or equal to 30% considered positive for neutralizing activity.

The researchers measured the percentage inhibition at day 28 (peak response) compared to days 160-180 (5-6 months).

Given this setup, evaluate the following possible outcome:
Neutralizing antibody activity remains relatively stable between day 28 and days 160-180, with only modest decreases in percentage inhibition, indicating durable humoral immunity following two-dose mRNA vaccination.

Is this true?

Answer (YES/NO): NO